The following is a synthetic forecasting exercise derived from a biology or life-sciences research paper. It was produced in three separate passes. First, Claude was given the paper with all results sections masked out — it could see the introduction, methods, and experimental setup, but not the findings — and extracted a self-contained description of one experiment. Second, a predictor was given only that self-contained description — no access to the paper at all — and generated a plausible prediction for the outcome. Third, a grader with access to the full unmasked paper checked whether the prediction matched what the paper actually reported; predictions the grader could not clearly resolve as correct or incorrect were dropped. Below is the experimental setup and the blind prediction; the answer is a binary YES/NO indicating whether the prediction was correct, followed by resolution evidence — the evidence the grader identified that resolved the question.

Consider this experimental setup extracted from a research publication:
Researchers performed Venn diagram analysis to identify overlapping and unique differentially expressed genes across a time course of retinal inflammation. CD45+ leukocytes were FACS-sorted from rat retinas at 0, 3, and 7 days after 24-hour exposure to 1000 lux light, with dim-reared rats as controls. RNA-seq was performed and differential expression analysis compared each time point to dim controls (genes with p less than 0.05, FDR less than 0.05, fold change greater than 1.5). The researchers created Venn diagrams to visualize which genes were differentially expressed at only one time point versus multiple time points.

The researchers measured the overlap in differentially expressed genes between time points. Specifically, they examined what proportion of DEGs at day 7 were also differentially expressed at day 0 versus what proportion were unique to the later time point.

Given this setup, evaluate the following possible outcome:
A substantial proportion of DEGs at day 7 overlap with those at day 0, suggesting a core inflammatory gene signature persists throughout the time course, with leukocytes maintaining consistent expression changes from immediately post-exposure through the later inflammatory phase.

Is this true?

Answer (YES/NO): NO